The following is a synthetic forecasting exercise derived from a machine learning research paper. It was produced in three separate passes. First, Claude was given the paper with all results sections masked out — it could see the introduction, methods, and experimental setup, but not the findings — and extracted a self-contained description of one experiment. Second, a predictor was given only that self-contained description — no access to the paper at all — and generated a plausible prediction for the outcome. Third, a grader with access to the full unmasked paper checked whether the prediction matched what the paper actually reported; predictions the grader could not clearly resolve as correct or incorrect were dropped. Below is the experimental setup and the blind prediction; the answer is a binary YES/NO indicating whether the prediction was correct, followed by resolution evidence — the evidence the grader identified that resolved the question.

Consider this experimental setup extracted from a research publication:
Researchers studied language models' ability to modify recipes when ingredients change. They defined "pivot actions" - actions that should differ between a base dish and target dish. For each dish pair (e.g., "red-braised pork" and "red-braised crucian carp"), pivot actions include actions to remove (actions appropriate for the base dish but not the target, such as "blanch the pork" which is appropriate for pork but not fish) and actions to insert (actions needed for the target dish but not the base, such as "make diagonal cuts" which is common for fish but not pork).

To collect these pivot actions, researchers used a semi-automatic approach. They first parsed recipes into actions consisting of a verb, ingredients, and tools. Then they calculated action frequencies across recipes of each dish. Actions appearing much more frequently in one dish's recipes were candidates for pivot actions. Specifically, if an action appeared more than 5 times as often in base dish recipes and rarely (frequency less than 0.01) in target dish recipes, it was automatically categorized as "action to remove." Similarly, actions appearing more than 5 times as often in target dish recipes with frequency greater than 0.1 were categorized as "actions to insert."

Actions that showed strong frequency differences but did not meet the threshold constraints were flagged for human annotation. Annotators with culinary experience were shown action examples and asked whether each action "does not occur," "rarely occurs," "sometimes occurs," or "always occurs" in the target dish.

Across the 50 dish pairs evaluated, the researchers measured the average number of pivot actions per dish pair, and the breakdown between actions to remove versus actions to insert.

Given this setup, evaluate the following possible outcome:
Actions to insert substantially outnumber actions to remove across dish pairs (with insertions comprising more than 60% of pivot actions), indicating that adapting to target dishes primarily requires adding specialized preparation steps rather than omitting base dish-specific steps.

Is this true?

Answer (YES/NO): NO